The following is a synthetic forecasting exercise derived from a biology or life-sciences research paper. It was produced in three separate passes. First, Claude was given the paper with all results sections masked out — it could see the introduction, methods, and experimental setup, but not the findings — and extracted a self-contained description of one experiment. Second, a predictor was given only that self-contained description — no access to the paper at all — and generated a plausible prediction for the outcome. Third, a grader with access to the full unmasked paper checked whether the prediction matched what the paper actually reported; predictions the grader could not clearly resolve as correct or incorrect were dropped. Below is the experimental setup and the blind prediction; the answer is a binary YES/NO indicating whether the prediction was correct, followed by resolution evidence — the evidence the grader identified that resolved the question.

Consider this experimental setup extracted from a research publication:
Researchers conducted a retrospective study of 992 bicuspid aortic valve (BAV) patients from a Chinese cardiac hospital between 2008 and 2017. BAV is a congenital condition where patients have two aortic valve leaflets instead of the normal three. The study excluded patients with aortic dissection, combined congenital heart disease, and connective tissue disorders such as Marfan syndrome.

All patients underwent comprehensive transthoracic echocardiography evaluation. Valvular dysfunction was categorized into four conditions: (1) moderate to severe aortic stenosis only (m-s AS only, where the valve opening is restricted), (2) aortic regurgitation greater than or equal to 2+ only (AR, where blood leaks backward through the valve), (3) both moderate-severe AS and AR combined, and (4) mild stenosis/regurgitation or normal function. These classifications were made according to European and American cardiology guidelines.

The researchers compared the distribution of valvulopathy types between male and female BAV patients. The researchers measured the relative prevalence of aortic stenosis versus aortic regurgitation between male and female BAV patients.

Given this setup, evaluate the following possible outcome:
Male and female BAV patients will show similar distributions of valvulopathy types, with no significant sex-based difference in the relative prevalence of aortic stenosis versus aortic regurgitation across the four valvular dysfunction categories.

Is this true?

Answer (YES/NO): NO